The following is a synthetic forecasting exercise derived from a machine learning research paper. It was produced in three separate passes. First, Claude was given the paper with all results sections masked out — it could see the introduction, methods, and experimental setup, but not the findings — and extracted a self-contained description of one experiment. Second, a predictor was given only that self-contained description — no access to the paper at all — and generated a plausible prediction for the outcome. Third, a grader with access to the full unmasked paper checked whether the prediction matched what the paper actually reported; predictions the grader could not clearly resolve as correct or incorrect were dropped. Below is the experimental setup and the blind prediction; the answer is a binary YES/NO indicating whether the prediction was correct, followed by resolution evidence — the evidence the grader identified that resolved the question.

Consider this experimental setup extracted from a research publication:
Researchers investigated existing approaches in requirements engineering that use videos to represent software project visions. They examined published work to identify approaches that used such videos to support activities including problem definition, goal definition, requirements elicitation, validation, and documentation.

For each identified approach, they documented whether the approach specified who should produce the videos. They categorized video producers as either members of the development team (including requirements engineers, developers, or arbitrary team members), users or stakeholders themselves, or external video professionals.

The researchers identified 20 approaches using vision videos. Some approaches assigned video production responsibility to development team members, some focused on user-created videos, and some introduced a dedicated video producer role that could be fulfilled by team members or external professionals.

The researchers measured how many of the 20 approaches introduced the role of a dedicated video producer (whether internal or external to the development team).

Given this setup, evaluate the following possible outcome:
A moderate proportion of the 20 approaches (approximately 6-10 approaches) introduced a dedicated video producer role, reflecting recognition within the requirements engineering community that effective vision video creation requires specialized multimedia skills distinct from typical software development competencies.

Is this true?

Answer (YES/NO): NO